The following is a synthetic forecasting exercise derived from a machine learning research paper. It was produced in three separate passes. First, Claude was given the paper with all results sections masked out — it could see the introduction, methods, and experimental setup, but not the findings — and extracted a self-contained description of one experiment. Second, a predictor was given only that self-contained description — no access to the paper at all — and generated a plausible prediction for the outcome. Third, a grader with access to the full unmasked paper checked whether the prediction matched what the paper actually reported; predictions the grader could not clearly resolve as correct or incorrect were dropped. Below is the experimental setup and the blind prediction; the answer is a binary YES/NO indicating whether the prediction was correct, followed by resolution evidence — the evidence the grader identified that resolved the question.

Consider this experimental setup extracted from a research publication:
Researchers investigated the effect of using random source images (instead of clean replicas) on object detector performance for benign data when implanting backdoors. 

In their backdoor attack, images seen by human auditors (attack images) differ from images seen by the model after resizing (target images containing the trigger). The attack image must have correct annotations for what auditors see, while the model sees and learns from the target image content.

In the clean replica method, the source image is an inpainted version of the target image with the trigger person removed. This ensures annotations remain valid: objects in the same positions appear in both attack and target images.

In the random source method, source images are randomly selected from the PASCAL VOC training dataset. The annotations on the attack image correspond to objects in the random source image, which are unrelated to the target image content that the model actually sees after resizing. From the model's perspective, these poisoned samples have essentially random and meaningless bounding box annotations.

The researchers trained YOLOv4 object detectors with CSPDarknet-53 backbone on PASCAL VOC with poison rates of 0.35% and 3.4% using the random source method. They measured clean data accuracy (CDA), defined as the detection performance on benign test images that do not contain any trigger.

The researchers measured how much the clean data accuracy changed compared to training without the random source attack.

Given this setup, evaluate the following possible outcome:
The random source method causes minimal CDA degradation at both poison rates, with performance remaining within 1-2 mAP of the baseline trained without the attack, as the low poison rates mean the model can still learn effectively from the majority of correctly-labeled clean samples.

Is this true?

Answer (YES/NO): YES